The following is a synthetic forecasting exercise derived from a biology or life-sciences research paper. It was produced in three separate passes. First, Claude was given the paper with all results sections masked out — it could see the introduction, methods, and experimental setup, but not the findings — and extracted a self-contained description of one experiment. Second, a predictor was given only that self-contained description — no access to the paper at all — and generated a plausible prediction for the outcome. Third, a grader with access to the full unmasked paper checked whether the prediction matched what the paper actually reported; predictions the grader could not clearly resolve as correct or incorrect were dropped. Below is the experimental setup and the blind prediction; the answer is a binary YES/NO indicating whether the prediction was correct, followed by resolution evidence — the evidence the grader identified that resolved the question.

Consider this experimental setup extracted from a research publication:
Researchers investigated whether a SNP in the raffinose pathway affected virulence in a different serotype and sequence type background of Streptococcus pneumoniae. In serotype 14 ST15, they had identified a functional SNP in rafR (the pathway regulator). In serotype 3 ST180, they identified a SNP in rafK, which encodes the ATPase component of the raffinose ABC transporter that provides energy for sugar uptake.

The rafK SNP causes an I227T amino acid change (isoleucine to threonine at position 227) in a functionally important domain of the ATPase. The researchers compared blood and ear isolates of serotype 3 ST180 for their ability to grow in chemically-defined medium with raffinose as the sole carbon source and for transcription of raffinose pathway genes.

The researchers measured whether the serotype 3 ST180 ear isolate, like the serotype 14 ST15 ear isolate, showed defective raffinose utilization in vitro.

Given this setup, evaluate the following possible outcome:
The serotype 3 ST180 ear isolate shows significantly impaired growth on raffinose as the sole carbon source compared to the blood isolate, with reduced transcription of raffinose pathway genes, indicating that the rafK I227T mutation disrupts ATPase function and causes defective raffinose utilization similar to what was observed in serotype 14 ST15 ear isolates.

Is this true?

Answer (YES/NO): YES